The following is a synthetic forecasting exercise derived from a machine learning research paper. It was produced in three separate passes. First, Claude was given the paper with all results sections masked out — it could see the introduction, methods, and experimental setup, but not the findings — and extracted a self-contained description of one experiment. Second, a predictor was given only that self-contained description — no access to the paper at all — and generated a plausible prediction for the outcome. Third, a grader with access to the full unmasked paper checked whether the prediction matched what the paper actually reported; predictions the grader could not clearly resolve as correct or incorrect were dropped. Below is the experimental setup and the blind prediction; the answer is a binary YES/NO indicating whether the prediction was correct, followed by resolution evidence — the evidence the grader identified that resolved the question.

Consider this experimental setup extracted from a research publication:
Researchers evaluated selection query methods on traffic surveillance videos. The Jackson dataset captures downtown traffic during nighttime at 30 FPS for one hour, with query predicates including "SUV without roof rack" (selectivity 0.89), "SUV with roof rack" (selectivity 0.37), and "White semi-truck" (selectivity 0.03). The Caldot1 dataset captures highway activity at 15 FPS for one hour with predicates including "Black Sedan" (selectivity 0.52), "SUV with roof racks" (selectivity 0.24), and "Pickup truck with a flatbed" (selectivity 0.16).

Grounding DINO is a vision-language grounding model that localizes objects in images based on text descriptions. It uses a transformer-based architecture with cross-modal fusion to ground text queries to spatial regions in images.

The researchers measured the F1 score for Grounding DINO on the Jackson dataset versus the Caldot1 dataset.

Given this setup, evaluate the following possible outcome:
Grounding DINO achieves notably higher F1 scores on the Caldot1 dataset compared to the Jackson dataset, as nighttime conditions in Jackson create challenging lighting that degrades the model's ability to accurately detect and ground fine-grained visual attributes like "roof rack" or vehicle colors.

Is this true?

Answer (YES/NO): NO